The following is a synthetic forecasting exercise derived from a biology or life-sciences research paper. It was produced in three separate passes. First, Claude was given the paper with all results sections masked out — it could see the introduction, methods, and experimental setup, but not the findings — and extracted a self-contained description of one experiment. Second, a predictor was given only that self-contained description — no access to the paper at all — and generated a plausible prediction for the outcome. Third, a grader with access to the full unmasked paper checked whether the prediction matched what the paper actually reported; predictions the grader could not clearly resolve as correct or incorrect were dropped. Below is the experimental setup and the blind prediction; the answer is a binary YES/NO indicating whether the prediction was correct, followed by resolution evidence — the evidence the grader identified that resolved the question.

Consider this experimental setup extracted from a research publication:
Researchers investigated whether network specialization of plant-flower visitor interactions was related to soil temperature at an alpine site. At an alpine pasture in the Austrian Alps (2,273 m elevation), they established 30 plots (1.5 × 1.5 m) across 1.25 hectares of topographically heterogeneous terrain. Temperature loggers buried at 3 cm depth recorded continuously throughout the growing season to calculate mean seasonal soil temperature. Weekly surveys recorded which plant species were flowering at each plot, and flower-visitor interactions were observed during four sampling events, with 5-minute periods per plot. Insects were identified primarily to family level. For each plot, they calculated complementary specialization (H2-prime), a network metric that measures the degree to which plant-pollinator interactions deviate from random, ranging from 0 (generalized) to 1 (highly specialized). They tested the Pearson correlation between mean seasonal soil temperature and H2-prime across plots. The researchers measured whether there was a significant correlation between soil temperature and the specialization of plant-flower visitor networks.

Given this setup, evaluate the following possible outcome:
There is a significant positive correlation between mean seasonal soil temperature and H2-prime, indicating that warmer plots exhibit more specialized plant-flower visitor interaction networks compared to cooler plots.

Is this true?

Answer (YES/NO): NO